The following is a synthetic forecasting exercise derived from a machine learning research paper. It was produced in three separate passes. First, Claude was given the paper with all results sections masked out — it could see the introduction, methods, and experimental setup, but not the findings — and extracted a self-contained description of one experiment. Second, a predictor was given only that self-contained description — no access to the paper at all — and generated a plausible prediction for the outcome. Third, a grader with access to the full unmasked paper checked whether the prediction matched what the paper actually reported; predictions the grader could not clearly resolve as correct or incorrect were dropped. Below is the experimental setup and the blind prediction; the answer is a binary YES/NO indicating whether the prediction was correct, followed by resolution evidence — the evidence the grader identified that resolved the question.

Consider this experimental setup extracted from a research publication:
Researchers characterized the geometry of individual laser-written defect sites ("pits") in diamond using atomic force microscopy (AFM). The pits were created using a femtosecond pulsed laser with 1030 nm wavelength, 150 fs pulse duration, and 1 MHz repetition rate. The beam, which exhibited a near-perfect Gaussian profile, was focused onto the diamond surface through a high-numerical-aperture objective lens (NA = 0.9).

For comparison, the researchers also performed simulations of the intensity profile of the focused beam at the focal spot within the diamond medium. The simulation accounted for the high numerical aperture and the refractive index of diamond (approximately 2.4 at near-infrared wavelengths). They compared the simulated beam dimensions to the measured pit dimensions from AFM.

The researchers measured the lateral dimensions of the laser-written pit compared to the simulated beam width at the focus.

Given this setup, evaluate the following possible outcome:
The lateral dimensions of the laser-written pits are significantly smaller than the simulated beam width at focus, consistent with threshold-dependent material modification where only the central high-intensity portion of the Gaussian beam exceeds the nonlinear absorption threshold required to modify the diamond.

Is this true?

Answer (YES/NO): YES